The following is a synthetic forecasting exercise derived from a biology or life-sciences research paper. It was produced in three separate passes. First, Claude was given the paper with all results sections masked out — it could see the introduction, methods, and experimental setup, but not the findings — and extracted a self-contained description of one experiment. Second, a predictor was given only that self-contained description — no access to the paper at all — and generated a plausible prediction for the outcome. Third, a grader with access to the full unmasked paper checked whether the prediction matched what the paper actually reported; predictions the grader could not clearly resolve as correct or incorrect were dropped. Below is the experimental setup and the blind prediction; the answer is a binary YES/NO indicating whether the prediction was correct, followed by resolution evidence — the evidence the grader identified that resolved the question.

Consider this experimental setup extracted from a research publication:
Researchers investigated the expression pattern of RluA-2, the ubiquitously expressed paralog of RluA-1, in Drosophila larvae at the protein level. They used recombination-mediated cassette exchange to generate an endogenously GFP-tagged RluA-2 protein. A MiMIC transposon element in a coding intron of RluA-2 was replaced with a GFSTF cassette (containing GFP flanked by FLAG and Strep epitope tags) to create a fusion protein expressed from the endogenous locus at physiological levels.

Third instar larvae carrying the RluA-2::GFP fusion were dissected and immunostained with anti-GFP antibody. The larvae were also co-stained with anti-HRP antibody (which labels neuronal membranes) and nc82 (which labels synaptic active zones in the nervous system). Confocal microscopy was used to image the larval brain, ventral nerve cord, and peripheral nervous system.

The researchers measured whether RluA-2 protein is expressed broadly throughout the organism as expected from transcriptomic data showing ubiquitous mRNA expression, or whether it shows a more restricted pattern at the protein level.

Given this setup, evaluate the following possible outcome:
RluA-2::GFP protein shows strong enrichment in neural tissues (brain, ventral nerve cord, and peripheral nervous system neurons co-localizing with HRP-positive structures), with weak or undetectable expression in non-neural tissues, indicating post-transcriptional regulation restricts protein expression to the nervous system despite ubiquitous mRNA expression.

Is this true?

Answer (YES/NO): NO